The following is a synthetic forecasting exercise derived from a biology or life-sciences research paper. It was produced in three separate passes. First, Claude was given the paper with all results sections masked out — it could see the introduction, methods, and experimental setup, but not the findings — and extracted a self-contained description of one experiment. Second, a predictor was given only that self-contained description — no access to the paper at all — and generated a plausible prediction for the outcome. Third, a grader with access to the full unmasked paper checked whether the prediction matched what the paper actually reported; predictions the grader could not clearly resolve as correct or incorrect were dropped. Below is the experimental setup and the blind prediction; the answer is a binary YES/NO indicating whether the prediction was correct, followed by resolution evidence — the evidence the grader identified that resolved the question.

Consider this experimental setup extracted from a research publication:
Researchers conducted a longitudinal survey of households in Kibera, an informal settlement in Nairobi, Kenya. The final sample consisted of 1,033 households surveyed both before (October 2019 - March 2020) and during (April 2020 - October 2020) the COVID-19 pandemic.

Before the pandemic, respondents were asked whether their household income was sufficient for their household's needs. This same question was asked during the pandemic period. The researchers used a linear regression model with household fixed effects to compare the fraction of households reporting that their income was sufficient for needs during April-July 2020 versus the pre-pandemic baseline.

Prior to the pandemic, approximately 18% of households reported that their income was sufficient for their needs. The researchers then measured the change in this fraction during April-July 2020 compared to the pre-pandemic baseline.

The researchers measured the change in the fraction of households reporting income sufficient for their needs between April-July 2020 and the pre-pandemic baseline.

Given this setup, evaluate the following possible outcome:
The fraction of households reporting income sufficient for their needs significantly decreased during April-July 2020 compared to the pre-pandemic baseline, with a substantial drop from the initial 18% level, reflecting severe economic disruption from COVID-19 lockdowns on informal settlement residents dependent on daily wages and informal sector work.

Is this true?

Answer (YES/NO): YES